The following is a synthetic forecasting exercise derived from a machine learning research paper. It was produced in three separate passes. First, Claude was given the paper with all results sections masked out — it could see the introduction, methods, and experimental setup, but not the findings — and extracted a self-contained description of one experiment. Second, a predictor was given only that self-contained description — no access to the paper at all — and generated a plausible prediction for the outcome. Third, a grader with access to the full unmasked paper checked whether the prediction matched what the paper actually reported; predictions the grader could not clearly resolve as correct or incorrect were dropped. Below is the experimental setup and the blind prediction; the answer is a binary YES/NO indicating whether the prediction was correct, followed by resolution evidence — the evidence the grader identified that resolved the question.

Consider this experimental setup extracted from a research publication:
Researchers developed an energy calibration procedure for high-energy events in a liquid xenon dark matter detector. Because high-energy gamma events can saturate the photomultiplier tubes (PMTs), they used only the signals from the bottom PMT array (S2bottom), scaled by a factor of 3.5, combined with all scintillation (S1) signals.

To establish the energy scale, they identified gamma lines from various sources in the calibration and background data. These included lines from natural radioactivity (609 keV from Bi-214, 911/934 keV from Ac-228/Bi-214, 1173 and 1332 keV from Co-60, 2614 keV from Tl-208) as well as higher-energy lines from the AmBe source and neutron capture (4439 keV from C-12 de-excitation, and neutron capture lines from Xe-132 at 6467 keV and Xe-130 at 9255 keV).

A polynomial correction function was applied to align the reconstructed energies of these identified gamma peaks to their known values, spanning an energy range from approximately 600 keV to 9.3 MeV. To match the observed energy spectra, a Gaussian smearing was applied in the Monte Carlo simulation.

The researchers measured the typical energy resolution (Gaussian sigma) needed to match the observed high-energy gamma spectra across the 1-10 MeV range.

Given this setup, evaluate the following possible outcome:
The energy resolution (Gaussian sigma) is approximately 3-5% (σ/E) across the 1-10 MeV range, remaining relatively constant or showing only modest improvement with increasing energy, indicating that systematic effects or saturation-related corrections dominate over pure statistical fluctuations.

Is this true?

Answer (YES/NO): NO